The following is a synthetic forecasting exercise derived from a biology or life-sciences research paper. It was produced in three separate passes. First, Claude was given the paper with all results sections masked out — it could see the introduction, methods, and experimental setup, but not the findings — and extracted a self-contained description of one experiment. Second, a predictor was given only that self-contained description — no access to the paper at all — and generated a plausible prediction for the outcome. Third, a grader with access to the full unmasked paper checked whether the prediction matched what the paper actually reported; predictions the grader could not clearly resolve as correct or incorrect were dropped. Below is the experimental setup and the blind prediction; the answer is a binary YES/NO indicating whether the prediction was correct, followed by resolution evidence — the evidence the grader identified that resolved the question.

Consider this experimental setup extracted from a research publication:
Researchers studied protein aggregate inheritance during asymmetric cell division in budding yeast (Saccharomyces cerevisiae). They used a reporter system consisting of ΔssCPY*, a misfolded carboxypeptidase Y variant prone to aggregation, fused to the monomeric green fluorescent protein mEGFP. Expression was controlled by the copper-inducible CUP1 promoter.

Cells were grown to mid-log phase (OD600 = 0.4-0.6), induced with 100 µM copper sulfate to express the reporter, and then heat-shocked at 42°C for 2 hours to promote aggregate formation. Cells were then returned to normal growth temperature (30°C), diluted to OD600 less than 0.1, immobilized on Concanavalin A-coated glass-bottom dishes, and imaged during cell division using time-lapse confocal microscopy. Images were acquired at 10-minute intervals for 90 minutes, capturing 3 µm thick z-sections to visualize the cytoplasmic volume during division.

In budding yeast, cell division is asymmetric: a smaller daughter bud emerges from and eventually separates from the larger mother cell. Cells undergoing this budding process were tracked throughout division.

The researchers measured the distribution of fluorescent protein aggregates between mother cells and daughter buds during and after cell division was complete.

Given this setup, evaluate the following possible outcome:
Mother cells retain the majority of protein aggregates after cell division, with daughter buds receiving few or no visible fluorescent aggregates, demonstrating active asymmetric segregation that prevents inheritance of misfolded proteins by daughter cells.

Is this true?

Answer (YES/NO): YES